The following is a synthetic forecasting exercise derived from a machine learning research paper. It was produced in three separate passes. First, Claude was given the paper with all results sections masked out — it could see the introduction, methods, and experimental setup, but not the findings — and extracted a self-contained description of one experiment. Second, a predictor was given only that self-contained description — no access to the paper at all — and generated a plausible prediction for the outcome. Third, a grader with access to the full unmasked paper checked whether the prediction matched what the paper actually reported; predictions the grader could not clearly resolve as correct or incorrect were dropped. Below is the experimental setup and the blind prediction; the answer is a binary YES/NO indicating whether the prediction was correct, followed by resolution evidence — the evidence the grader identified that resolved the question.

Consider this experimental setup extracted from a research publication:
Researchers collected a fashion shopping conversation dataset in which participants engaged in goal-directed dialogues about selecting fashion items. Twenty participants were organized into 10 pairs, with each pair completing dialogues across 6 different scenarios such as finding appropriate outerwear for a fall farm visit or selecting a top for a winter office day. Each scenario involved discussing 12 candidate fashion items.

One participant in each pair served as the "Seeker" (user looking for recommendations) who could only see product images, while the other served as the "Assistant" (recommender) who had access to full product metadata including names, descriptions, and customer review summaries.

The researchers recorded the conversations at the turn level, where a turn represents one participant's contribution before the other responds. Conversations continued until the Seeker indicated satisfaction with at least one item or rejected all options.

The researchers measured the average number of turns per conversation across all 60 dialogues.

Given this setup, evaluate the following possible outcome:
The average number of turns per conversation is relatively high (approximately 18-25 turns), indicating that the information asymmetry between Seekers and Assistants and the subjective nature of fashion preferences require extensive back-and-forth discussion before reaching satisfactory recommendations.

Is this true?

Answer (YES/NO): NO